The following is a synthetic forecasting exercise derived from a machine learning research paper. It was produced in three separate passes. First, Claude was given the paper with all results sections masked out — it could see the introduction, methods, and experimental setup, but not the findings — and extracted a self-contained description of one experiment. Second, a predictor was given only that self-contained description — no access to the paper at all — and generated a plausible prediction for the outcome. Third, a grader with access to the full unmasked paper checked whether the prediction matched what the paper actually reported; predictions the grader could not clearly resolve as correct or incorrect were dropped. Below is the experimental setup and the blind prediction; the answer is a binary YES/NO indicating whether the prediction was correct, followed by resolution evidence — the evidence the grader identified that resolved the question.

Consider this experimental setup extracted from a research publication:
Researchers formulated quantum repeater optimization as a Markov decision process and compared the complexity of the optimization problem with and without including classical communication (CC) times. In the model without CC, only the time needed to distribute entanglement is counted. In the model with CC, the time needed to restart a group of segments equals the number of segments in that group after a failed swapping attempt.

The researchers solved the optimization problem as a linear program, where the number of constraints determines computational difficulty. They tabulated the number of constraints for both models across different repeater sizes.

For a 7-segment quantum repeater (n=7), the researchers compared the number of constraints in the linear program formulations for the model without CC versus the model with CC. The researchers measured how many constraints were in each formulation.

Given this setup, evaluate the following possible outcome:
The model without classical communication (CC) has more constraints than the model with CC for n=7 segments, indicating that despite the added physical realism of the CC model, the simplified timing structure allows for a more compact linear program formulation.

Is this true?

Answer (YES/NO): NO